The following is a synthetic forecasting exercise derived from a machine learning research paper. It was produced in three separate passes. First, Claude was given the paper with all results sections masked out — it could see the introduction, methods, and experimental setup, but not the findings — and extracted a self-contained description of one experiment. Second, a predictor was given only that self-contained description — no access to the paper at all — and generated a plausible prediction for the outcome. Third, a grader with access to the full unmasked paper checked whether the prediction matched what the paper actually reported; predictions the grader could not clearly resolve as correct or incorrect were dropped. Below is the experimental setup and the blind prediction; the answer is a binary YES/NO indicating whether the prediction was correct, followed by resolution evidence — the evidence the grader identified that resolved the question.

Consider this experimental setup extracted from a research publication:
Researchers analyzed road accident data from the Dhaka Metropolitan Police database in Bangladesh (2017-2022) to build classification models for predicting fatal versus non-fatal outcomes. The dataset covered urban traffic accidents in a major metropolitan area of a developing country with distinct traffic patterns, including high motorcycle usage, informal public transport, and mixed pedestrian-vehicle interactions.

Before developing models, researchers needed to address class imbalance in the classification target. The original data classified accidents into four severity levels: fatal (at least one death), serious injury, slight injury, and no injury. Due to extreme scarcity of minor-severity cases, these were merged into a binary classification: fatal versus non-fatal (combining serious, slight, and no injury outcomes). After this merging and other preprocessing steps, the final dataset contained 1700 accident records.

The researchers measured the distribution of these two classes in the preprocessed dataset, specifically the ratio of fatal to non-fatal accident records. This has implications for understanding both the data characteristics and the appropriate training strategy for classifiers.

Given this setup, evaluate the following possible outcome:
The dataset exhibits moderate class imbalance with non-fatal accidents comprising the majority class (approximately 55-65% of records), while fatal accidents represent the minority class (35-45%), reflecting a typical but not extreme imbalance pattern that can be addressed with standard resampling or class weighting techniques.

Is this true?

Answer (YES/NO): NO